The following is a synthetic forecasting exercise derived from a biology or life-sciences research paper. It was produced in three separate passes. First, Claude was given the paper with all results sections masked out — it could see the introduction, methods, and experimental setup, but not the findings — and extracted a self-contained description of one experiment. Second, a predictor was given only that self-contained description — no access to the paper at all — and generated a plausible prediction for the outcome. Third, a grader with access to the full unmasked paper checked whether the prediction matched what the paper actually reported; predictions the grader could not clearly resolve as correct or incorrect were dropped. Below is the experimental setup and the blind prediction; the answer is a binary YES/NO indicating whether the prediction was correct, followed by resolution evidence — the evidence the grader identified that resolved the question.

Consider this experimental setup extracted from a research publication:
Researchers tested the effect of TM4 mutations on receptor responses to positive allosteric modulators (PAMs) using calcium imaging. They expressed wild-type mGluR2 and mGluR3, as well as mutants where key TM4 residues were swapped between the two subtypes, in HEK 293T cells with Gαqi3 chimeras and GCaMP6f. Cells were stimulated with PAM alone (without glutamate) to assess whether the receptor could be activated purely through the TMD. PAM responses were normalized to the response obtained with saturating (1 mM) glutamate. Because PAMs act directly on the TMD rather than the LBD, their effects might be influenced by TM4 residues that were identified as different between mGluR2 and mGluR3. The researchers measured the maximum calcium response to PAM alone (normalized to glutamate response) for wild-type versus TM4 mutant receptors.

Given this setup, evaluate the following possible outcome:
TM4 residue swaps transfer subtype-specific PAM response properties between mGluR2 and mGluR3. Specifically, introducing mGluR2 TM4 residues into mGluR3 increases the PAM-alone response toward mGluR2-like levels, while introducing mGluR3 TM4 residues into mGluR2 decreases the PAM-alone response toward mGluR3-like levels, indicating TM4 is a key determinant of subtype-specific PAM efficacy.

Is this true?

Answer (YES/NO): NO